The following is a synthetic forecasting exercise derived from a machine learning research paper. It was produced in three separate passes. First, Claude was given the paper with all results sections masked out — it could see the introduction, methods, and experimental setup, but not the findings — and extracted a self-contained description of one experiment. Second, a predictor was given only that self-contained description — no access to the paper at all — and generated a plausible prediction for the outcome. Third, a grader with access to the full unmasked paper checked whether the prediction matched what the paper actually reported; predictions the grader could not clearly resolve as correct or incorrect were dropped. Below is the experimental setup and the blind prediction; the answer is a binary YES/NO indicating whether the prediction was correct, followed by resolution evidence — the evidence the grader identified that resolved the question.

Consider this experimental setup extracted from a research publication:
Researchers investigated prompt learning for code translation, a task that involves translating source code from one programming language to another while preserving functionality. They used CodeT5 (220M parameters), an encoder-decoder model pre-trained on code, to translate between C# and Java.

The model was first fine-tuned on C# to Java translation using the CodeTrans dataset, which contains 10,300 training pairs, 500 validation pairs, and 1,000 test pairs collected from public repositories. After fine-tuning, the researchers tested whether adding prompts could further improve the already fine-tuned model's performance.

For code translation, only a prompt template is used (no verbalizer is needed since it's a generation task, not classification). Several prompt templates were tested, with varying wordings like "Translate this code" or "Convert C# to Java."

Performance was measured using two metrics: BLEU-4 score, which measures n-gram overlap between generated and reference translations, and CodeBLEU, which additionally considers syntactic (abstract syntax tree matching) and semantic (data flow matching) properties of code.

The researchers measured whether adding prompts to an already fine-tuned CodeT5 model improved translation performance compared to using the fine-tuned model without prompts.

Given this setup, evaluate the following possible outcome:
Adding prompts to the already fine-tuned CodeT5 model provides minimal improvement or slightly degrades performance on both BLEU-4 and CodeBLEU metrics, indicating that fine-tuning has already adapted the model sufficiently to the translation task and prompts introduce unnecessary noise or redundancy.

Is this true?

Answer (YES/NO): NO